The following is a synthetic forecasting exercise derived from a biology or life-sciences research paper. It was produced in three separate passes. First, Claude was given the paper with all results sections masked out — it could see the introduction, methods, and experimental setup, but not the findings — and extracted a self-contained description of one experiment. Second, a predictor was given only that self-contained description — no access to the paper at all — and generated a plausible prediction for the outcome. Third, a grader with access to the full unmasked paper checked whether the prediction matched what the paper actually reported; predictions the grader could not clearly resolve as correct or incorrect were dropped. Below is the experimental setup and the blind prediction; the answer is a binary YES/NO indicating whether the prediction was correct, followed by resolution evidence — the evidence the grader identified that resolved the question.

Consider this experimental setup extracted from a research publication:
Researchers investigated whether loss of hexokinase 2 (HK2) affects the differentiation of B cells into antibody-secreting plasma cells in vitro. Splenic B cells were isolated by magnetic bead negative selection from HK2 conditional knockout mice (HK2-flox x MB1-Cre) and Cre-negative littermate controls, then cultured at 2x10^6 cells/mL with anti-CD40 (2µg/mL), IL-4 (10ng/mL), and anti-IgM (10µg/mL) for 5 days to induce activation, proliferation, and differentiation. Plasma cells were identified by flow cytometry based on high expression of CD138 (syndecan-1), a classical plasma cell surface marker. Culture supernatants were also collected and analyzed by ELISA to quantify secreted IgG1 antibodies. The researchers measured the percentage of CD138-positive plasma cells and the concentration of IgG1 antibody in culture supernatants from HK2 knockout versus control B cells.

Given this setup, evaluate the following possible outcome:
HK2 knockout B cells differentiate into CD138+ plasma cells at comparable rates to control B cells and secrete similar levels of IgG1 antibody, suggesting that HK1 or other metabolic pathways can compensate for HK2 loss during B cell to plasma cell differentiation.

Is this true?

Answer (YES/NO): NO